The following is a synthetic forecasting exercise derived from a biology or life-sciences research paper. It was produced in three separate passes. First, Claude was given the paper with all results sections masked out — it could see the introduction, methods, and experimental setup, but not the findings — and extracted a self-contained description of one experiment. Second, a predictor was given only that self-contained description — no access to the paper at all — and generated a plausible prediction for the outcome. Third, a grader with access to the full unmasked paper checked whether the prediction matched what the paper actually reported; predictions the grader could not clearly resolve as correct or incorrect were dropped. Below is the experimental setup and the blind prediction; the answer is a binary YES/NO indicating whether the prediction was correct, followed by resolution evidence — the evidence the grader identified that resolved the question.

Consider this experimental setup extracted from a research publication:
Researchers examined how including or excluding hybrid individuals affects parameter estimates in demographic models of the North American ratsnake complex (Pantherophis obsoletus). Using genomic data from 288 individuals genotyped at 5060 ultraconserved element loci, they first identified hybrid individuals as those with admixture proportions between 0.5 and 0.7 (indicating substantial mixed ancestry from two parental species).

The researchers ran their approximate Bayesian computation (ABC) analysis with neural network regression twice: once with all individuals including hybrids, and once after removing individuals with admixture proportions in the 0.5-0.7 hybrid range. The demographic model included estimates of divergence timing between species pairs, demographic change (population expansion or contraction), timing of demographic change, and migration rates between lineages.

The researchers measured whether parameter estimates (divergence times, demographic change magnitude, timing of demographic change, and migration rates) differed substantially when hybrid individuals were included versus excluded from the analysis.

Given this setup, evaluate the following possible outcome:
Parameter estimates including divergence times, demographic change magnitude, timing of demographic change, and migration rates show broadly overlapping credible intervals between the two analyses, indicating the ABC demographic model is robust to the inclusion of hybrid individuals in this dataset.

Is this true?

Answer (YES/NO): NO